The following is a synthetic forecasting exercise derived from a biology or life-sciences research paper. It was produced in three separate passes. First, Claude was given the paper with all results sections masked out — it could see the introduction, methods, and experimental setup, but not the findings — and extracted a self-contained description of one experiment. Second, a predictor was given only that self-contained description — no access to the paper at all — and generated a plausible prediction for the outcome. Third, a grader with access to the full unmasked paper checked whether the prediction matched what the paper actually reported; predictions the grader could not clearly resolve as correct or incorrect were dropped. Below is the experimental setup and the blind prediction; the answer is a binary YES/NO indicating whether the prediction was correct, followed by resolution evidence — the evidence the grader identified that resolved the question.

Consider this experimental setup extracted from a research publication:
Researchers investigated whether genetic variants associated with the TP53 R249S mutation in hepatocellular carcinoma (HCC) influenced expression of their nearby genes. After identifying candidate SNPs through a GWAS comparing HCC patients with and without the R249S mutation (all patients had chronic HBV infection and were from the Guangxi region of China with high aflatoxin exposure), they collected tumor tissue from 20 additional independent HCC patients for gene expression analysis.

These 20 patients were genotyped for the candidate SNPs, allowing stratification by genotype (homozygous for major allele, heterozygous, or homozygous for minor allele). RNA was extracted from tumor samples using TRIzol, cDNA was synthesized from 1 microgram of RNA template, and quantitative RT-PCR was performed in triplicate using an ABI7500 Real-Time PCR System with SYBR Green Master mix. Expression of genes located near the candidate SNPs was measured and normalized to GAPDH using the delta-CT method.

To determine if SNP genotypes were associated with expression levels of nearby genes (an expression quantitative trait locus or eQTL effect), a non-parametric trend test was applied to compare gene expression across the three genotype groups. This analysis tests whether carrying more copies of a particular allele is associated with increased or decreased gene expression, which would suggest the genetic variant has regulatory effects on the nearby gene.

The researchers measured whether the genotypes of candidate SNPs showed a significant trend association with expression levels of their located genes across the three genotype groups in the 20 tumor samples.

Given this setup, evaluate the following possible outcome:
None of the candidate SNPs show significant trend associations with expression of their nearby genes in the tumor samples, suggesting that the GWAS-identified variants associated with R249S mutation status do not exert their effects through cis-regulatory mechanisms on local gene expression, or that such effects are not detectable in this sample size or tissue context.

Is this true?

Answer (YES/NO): YES